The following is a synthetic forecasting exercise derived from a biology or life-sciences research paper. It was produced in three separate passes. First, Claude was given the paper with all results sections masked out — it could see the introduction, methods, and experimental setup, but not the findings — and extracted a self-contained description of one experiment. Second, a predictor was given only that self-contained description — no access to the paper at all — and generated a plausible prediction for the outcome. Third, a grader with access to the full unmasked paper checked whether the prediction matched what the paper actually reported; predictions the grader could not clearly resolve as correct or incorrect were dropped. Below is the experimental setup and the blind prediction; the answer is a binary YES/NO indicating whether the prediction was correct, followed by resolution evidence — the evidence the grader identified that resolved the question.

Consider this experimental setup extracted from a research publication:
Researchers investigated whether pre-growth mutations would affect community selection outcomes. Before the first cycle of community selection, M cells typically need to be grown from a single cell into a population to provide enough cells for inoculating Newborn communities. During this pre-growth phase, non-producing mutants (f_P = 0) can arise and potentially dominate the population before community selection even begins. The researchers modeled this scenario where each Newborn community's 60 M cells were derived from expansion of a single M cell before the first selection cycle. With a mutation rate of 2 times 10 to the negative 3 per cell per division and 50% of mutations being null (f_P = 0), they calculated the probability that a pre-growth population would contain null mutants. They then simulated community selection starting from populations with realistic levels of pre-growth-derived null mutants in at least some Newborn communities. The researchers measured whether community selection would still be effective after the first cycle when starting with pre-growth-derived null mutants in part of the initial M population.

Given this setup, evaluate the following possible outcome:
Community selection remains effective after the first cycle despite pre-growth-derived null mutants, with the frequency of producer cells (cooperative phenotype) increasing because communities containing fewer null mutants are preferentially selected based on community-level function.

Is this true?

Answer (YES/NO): YES